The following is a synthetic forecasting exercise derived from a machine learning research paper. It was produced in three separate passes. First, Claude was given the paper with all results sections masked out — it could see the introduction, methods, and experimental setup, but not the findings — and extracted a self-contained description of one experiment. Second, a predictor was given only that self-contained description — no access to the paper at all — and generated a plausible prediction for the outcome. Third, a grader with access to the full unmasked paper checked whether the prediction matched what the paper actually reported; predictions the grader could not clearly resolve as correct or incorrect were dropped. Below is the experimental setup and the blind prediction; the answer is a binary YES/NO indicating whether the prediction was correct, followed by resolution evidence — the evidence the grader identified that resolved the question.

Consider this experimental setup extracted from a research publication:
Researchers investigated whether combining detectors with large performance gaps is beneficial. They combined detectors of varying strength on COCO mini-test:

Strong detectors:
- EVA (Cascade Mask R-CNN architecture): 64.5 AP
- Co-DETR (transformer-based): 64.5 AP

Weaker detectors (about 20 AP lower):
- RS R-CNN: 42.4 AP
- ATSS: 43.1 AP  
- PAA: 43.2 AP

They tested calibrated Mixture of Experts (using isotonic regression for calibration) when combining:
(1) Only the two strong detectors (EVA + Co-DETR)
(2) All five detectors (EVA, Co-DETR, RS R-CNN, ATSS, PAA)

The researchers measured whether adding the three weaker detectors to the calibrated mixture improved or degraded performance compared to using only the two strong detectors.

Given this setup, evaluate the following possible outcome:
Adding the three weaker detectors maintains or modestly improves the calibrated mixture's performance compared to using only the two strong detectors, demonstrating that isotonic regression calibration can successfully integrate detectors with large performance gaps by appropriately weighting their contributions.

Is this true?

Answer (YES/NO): NO